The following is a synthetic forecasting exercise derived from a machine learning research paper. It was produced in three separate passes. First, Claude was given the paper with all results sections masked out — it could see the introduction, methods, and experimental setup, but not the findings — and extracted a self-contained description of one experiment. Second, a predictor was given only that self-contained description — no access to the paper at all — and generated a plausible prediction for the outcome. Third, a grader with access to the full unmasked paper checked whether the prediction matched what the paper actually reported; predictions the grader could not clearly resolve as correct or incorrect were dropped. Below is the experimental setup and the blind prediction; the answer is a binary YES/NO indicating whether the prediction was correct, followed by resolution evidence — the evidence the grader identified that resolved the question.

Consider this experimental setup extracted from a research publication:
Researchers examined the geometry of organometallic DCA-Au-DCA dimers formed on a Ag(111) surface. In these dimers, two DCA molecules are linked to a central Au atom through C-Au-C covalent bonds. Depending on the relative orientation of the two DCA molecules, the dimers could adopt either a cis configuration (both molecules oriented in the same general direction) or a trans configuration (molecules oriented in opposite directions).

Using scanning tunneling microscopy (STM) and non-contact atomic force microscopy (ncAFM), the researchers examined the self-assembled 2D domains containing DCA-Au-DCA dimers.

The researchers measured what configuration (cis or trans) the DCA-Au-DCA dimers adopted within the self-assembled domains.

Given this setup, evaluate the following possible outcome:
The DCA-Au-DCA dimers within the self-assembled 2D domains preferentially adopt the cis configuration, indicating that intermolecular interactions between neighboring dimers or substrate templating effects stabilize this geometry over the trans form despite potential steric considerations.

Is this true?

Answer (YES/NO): NO